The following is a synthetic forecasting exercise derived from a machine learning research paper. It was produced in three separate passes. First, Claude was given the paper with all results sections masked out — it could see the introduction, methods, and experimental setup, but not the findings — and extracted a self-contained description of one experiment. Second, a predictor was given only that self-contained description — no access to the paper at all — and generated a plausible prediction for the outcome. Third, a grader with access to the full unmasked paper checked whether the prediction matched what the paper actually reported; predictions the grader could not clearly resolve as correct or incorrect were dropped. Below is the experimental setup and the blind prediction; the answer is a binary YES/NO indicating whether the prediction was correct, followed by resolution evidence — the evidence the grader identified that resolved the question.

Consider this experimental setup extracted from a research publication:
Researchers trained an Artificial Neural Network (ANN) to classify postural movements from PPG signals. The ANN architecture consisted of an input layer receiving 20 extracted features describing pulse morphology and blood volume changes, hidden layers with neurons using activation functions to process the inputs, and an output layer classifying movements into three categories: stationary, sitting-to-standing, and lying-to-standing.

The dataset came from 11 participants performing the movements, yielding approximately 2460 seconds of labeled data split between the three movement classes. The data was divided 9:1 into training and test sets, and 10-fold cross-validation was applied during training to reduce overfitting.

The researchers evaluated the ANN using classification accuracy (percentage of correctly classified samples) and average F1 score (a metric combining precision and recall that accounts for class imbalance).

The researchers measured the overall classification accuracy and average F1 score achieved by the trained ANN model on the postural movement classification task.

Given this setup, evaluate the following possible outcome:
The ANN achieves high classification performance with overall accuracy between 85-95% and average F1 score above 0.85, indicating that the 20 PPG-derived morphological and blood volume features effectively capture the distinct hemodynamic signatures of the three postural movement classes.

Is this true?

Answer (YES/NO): NO